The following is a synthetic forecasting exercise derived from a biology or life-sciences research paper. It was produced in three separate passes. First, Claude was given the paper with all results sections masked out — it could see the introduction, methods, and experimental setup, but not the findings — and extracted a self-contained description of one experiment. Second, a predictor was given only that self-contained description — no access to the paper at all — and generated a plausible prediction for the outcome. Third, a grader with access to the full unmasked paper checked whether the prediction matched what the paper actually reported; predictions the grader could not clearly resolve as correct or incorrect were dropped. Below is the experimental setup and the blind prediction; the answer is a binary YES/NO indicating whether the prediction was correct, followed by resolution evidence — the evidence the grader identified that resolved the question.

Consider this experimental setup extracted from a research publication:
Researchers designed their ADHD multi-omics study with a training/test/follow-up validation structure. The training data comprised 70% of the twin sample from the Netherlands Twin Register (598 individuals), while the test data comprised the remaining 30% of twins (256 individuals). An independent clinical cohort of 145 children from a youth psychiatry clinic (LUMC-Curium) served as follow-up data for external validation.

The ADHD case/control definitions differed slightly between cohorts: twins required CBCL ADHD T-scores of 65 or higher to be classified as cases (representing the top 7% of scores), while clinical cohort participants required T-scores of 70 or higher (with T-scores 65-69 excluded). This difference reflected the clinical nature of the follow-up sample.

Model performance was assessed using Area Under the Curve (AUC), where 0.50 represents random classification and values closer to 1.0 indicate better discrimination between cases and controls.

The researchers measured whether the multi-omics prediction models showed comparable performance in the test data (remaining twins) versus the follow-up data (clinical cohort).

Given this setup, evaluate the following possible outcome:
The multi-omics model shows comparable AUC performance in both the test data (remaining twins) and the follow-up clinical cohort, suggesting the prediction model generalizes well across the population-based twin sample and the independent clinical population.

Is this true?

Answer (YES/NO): NO